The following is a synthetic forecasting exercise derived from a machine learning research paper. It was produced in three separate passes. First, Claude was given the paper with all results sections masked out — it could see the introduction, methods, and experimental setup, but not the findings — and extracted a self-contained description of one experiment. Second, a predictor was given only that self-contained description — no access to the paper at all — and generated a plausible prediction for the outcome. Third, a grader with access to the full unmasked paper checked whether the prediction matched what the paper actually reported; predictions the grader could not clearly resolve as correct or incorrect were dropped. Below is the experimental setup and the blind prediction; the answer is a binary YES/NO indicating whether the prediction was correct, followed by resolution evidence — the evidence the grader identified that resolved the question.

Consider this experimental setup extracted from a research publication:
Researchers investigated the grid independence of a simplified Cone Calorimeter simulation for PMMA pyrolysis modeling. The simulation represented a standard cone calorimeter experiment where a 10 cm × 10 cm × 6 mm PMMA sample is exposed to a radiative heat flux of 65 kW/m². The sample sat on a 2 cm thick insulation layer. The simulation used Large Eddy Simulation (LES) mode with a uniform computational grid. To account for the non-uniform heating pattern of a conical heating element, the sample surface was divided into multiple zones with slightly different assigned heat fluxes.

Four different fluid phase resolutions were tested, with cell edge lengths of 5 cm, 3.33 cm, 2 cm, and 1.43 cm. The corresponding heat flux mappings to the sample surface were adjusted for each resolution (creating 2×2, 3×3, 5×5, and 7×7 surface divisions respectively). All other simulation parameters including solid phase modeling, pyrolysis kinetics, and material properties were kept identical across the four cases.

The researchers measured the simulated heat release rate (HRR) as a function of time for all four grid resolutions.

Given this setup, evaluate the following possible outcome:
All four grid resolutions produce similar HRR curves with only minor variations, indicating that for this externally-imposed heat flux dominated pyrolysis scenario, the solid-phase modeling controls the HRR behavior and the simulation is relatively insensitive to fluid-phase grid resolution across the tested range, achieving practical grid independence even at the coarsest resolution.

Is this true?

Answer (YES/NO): YES